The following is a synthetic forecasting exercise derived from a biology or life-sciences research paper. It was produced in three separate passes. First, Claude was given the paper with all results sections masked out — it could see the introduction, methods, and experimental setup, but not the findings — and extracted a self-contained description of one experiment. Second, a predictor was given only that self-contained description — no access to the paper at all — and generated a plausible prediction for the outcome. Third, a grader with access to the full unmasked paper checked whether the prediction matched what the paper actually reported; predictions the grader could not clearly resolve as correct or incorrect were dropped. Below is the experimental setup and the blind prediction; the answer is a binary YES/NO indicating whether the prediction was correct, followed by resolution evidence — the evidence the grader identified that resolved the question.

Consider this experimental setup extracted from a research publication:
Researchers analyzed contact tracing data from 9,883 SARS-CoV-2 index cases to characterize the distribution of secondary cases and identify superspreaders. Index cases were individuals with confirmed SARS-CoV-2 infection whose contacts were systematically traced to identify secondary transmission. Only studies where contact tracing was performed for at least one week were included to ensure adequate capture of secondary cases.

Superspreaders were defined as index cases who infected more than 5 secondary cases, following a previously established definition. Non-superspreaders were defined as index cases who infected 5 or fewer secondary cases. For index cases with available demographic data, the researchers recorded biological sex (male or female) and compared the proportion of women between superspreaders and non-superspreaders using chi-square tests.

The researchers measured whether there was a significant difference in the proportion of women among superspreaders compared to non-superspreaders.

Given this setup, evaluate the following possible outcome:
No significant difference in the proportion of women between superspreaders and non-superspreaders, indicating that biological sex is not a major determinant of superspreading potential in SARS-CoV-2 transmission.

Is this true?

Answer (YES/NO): YES